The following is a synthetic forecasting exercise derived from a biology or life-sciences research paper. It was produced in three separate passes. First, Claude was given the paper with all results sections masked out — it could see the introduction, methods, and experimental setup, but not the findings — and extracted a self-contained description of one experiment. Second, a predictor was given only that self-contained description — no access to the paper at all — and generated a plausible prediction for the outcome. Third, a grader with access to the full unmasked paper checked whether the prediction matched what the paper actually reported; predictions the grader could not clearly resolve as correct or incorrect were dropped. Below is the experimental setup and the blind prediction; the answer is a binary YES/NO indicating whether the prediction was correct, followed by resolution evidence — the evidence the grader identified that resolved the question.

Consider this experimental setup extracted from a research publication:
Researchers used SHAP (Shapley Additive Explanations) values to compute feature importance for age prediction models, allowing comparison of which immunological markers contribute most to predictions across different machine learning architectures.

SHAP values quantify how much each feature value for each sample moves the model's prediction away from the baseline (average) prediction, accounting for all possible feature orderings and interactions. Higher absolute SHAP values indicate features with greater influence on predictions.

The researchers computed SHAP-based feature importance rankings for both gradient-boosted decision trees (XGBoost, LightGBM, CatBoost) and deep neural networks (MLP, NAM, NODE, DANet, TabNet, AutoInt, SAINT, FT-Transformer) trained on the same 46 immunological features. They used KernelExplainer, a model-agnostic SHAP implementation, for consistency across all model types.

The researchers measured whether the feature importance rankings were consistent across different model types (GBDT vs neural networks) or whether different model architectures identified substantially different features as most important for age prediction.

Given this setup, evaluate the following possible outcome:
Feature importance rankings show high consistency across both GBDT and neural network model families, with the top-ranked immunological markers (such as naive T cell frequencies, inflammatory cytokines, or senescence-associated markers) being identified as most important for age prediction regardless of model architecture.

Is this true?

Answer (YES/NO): YES